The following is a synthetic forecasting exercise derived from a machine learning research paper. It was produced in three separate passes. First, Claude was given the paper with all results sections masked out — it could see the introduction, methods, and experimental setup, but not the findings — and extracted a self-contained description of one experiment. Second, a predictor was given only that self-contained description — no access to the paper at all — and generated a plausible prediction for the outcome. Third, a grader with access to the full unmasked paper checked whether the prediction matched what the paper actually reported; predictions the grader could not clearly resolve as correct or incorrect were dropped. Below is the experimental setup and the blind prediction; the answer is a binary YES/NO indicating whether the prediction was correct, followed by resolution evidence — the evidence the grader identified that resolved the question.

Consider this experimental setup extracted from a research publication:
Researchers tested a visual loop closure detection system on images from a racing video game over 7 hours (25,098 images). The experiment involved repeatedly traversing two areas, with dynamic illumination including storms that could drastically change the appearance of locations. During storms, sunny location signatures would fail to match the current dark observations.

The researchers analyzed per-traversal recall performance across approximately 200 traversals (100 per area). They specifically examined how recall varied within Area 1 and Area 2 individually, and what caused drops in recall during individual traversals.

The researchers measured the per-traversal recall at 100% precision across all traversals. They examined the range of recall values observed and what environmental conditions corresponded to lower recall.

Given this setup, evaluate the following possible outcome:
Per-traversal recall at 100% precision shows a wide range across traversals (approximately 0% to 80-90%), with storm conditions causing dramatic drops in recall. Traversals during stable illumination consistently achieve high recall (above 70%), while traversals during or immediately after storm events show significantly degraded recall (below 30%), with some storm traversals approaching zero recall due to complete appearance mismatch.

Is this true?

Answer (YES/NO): NO